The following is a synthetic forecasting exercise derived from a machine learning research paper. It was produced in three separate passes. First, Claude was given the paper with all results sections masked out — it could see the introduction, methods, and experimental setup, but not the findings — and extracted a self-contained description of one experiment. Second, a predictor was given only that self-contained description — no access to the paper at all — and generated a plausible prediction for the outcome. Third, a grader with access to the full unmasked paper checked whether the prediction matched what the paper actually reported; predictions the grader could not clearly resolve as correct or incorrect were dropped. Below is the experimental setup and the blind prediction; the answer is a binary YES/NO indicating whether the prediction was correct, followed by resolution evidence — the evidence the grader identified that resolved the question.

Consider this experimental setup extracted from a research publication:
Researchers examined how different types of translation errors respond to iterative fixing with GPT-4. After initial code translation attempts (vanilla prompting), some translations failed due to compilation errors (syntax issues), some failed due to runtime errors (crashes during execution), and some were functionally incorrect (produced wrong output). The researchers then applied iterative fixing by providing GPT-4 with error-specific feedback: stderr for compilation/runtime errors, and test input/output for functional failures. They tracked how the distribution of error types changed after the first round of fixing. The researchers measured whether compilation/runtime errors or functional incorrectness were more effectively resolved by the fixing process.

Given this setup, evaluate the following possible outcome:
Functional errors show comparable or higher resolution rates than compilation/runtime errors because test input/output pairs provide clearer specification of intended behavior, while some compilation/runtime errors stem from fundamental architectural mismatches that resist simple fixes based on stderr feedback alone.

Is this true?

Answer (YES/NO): NO